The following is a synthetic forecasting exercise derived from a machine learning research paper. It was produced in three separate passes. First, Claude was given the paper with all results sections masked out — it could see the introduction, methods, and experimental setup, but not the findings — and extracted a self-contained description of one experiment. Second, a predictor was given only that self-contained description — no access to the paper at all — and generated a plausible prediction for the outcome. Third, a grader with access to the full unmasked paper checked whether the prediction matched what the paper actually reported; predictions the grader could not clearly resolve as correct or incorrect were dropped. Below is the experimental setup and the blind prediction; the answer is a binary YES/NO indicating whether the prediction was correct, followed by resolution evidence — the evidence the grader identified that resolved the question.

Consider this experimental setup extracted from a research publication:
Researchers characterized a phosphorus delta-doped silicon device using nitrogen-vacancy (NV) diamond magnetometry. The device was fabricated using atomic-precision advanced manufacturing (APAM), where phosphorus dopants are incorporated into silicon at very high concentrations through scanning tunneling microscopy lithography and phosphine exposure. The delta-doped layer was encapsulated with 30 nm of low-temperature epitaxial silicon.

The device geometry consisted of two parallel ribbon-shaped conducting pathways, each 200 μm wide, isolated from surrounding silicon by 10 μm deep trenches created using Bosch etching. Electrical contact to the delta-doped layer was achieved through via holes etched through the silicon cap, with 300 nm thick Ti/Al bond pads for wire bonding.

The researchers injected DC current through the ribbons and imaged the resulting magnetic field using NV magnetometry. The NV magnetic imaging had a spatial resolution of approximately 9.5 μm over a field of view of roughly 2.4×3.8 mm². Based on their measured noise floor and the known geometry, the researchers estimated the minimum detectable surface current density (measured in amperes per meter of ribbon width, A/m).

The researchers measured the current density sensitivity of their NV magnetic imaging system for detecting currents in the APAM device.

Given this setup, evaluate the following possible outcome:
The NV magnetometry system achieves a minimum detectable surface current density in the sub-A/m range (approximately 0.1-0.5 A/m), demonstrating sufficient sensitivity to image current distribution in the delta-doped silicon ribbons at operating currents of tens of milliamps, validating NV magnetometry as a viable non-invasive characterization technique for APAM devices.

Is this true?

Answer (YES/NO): NO